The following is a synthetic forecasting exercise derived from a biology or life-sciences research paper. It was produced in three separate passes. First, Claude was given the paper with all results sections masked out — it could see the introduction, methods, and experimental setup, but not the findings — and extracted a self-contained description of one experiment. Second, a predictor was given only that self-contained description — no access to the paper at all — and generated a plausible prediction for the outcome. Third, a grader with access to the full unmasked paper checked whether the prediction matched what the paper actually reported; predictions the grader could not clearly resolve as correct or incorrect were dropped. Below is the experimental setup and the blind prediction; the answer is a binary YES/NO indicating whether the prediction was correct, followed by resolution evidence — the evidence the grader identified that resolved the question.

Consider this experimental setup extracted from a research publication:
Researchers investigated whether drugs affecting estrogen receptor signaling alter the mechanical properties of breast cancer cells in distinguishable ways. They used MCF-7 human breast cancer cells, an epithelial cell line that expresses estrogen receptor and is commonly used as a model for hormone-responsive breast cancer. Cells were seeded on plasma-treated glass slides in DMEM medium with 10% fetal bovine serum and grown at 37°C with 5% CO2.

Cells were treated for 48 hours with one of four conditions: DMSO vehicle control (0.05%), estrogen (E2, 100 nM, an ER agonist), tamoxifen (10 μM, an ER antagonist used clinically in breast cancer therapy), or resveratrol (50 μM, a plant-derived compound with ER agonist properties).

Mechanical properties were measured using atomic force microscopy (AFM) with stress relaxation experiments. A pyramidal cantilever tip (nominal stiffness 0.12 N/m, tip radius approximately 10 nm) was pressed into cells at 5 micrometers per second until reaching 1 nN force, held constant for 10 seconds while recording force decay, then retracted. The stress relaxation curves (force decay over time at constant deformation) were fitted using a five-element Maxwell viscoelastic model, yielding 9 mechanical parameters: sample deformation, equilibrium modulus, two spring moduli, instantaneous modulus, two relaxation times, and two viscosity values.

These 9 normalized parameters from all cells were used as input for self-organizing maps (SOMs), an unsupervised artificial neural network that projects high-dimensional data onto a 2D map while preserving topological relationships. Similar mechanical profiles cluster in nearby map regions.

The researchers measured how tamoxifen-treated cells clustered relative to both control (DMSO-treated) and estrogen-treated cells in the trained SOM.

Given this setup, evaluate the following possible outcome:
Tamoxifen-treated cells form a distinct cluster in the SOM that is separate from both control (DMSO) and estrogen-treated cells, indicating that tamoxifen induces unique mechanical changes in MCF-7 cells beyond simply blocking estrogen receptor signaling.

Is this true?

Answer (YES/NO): NO